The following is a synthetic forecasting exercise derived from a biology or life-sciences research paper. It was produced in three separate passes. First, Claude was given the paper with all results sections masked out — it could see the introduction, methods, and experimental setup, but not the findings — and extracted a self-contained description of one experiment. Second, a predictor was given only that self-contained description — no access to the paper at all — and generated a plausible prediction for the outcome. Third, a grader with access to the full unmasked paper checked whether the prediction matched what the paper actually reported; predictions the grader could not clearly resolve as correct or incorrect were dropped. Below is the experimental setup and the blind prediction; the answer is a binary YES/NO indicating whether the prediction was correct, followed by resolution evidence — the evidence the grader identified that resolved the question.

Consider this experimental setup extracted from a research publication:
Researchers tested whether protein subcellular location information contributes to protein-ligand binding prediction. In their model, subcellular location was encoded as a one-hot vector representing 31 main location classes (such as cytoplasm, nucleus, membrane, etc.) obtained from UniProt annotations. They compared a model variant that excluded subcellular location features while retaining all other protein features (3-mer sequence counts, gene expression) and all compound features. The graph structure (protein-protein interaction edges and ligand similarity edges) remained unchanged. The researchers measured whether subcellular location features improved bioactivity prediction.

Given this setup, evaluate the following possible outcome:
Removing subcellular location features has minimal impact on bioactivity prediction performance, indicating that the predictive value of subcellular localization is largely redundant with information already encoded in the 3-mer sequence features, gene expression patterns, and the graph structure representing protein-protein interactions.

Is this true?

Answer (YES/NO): YES